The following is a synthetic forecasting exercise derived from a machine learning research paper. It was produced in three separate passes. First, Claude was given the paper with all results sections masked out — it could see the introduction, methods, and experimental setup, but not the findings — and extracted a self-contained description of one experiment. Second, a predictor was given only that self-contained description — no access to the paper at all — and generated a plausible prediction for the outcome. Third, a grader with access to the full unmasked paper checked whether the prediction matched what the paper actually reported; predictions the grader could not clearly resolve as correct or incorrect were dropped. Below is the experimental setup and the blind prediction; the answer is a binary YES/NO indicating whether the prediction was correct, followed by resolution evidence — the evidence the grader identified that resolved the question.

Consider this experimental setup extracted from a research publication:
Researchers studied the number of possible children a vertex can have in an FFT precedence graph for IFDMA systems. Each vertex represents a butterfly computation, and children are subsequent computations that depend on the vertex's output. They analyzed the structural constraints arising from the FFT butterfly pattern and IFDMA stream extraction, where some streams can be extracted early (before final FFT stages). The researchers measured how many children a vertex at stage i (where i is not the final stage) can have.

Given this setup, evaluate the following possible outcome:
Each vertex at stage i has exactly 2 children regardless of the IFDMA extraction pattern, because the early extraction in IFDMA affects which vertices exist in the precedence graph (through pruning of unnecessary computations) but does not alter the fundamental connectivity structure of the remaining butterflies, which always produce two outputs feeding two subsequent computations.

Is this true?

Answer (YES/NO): NO